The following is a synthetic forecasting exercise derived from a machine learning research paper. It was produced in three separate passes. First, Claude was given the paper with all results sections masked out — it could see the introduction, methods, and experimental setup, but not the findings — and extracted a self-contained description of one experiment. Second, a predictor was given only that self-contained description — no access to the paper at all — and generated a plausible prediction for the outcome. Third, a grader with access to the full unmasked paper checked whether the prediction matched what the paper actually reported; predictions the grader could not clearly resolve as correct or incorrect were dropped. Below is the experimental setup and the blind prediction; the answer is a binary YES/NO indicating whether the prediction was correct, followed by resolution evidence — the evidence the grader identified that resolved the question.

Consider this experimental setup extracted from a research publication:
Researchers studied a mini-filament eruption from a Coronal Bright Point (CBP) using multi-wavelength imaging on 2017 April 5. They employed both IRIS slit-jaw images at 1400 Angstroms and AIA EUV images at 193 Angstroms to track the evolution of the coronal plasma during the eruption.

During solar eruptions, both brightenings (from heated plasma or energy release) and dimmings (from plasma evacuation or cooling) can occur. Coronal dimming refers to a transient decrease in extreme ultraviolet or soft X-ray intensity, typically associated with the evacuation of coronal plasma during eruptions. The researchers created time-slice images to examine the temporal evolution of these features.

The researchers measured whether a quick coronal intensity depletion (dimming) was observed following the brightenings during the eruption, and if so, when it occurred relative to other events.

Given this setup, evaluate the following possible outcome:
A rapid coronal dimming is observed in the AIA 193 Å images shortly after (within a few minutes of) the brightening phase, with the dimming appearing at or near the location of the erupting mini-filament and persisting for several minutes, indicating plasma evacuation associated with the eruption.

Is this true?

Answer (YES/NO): NO